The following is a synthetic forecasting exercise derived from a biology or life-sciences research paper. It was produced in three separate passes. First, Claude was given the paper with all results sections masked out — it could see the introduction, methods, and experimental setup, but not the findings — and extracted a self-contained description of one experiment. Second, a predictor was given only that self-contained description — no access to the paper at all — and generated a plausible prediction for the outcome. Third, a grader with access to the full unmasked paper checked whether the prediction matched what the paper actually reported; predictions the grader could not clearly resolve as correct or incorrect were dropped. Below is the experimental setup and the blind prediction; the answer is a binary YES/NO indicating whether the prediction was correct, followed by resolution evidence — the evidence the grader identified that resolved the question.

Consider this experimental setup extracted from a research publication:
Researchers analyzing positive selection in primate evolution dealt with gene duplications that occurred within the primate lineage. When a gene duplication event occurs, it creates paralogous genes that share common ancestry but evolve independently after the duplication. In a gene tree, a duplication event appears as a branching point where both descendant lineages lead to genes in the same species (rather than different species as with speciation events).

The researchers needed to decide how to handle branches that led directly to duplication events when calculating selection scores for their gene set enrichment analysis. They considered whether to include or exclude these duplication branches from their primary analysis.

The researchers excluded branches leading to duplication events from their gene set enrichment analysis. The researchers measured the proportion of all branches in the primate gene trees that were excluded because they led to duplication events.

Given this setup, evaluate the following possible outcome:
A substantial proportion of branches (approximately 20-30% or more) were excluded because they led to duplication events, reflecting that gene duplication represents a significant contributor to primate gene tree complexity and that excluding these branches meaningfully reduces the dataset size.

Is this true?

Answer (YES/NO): NO